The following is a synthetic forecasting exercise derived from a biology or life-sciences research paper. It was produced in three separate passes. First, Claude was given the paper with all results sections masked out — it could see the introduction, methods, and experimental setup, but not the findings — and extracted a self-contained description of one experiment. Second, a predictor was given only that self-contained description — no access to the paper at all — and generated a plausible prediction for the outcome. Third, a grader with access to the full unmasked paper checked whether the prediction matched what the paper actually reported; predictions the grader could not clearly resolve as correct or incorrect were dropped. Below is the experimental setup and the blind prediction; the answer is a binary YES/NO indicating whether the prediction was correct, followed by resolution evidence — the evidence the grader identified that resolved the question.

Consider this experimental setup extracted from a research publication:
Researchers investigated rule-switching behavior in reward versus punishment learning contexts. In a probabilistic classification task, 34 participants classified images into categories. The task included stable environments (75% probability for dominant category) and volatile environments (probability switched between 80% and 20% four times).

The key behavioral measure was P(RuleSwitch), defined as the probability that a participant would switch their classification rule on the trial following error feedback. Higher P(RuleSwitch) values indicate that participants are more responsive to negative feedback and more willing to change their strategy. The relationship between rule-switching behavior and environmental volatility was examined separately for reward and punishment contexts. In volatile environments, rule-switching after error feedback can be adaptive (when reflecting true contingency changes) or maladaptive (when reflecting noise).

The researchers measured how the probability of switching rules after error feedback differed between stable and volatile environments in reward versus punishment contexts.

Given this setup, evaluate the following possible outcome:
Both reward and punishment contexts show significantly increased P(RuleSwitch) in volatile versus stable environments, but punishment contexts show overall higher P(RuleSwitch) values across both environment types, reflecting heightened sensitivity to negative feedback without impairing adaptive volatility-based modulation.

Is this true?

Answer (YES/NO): NO